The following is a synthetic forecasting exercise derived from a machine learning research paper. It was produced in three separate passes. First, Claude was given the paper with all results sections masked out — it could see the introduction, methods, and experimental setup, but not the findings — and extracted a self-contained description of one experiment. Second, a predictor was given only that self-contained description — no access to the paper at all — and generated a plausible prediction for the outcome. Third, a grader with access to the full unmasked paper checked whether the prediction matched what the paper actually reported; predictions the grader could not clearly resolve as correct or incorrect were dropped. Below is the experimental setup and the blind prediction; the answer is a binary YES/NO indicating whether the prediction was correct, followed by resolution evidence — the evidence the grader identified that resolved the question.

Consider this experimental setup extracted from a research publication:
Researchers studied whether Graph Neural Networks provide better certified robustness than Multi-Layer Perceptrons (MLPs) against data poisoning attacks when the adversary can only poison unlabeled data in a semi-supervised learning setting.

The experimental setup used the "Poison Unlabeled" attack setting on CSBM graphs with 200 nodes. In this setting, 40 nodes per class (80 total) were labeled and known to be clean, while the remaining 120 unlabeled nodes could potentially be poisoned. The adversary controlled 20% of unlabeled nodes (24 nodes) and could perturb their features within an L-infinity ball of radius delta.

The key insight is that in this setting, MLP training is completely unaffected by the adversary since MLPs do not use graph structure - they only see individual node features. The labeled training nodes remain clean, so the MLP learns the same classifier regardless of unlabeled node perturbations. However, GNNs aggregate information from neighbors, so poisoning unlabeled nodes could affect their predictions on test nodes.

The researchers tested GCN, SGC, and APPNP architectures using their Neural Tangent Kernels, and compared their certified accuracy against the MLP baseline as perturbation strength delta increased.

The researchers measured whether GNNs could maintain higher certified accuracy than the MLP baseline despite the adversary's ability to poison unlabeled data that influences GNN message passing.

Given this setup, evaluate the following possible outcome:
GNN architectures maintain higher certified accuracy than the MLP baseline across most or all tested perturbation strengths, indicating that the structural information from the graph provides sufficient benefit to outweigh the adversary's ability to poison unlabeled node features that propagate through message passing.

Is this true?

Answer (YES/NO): YES